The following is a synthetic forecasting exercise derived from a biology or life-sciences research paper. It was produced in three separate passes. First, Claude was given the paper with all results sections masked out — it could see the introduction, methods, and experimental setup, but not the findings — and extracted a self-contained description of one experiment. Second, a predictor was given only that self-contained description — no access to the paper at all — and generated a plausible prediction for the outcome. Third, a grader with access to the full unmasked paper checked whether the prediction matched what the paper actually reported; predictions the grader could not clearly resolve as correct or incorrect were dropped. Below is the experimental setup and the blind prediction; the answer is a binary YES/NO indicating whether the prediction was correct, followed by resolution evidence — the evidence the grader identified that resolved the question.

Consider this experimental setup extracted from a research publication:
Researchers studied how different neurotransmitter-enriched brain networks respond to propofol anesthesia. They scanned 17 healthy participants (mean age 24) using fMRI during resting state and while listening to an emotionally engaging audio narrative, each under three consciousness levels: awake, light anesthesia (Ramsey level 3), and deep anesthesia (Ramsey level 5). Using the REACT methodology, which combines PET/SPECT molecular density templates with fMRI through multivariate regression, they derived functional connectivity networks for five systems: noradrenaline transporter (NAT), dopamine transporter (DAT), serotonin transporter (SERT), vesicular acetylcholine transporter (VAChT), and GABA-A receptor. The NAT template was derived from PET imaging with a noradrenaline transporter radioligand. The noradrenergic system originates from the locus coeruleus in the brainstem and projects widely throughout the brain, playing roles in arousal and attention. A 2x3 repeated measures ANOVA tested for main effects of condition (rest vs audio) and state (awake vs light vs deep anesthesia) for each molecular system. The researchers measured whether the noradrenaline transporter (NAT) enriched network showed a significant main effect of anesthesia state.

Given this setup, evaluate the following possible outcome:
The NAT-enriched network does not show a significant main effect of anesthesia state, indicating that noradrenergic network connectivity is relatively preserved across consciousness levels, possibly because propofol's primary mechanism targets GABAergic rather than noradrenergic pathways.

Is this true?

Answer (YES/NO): NO